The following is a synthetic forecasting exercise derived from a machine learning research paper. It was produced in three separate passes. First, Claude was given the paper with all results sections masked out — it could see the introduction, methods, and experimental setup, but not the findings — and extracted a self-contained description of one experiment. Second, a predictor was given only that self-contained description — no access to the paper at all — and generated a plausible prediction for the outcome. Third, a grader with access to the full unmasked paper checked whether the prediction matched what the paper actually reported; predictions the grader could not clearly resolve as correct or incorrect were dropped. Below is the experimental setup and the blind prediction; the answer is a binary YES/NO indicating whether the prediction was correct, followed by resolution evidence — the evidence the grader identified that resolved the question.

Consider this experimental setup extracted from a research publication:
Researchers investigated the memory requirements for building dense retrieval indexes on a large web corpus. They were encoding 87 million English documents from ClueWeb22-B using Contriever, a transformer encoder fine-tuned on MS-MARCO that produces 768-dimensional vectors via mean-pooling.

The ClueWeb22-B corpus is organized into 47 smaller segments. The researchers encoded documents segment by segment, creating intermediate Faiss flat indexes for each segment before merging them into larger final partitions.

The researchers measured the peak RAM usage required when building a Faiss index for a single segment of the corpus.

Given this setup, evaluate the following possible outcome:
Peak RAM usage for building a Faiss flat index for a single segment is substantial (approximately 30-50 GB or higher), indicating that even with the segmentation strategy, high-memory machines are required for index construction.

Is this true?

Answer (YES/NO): YES